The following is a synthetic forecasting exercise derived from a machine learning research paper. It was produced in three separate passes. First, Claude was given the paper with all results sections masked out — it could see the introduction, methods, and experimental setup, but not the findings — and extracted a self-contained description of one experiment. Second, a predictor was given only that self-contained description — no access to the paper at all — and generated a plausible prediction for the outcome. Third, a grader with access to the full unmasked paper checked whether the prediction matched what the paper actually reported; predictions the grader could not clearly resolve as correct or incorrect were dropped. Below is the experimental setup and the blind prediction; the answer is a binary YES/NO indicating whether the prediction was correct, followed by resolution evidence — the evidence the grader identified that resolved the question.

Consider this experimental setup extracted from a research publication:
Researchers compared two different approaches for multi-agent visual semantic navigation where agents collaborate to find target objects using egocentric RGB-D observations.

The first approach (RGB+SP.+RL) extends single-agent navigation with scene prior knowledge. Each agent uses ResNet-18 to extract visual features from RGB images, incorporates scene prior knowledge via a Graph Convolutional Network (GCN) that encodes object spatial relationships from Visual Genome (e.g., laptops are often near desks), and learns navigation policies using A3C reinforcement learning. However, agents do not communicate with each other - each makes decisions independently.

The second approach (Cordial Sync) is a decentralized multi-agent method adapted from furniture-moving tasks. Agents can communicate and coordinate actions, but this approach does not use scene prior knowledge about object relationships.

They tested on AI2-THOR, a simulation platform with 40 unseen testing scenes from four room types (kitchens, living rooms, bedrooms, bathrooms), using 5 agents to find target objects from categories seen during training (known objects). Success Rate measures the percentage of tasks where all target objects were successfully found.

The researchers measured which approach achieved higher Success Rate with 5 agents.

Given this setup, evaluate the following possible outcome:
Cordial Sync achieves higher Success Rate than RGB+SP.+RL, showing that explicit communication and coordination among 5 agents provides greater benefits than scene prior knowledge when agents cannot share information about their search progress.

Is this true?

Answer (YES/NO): YES